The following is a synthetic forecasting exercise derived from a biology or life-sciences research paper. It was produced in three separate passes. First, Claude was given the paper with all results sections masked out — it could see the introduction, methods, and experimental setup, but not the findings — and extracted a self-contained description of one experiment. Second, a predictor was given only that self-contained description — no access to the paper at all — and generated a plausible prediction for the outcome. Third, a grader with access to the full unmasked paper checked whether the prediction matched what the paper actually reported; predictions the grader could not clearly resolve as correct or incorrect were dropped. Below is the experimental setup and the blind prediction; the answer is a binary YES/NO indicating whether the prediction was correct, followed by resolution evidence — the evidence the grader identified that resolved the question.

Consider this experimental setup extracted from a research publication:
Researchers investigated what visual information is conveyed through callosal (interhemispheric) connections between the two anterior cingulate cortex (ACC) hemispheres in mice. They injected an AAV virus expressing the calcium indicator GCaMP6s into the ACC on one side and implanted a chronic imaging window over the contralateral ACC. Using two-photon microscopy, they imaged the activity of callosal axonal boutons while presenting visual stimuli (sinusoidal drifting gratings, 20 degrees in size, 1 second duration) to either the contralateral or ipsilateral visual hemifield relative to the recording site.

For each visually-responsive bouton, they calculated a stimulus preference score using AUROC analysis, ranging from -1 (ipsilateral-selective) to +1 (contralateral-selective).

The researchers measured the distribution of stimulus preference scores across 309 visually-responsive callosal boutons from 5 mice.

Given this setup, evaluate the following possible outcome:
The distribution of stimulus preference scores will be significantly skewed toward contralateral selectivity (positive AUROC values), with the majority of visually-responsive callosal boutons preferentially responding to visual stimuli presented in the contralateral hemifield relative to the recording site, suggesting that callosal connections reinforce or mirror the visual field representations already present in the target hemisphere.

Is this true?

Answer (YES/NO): NO